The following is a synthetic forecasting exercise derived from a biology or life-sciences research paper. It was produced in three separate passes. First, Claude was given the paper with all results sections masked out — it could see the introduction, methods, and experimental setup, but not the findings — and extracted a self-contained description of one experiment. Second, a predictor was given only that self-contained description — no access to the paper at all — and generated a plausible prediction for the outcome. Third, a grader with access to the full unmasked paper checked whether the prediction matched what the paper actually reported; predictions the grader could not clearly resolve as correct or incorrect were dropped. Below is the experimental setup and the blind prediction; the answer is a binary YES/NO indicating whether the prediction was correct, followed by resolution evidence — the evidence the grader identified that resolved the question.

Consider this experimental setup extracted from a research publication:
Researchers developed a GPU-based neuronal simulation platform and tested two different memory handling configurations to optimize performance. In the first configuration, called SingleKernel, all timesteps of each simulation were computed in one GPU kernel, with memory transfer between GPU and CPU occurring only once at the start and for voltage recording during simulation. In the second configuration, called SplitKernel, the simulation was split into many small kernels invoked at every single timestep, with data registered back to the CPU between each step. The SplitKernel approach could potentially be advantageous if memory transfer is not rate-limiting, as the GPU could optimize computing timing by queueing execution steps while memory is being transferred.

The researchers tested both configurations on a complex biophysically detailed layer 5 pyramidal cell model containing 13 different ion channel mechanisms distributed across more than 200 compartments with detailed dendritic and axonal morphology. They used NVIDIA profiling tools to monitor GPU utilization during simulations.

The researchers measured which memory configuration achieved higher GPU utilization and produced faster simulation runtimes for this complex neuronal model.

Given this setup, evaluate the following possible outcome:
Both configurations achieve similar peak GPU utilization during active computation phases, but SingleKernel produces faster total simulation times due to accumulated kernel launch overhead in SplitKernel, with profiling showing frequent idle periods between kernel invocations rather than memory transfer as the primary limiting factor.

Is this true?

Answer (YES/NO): NO